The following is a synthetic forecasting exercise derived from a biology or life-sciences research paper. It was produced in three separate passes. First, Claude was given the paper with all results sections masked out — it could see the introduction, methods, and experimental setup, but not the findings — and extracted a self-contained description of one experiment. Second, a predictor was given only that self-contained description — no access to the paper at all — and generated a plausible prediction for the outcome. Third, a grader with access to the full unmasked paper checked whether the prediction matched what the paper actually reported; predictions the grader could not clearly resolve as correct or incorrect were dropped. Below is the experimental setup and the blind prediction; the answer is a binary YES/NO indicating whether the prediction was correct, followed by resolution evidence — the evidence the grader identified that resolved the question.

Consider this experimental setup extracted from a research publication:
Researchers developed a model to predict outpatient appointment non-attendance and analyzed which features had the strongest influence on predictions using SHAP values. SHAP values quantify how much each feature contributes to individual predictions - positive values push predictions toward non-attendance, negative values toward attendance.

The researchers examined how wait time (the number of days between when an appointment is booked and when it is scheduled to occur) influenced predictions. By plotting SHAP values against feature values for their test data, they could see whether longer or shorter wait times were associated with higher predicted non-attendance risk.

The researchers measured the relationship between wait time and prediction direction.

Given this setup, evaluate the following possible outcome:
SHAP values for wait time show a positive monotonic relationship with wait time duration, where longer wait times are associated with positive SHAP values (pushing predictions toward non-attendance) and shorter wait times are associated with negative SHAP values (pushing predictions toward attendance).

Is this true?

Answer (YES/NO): YES